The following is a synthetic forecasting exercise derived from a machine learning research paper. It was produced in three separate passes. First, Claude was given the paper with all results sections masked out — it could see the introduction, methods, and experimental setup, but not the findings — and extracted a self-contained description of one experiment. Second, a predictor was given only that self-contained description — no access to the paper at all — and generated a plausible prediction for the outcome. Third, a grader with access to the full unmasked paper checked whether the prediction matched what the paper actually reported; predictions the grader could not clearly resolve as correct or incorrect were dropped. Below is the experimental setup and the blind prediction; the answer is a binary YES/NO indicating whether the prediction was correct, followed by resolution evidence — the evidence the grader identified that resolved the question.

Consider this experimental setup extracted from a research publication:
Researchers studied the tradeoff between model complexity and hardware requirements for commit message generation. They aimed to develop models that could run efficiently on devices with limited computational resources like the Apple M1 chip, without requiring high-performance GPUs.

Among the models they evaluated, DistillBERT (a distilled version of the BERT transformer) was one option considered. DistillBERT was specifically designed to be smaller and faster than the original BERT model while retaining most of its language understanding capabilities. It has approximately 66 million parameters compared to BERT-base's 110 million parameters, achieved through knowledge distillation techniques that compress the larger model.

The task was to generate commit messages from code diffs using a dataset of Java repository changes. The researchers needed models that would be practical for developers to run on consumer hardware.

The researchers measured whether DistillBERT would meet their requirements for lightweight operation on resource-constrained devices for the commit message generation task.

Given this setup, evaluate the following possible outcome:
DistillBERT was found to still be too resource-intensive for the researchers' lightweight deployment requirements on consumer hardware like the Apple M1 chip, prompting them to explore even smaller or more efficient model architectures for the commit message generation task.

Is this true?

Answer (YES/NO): YES